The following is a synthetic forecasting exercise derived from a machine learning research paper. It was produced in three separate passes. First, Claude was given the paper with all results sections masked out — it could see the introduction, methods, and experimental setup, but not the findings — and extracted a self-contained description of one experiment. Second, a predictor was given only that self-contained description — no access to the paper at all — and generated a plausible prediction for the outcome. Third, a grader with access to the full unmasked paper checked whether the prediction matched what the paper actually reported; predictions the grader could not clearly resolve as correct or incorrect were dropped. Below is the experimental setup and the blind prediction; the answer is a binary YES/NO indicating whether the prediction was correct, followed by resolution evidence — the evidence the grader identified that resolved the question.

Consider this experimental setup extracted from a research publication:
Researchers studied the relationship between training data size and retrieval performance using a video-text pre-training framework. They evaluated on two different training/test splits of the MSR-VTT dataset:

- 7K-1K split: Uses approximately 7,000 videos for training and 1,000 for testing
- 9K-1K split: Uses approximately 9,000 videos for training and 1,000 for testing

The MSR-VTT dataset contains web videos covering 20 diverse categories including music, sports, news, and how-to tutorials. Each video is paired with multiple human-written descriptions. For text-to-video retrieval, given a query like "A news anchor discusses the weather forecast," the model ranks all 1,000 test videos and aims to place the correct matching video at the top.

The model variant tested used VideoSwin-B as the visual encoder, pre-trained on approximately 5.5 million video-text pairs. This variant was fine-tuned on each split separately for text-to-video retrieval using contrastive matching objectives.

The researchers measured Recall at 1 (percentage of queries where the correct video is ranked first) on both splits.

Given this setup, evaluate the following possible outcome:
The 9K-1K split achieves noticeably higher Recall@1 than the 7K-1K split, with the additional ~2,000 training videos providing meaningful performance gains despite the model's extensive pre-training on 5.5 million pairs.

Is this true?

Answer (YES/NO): YES